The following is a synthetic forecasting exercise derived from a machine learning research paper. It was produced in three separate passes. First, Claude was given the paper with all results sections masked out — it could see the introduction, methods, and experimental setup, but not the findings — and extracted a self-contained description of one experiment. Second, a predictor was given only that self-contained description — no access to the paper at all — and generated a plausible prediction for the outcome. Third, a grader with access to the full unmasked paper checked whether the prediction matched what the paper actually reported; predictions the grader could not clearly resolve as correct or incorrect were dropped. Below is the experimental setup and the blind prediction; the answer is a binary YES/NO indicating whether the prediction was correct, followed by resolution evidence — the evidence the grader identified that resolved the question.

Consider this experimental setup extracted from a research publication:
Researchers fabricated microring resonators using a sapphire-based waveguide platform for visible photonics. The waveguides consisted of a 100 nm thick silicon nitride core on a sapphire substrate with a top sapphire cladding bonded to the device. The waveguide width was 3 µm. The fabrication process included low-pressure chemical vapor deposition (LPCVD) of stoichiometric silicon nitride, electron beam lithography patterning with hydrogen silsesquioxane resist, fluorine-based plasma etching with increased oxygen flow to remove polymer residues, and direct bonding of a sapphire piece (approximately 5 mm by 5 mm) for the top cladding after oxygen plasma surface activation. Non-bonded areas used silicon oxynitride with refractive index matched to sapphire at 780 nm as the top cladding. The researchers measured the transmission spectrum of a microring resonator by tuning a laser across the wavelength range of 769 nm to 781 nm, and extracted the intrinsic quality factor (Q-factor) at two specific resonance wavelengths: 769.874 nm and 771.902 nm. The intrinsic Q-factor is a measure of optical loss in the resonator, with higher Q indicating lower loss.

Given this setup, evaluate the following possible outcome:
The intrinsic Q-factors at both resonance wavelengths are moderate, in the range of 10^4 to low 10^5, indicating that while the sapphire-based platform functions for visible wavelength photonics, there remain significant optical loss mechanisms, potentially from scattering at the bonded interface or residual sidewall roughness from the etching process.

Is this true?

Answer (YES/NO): NO